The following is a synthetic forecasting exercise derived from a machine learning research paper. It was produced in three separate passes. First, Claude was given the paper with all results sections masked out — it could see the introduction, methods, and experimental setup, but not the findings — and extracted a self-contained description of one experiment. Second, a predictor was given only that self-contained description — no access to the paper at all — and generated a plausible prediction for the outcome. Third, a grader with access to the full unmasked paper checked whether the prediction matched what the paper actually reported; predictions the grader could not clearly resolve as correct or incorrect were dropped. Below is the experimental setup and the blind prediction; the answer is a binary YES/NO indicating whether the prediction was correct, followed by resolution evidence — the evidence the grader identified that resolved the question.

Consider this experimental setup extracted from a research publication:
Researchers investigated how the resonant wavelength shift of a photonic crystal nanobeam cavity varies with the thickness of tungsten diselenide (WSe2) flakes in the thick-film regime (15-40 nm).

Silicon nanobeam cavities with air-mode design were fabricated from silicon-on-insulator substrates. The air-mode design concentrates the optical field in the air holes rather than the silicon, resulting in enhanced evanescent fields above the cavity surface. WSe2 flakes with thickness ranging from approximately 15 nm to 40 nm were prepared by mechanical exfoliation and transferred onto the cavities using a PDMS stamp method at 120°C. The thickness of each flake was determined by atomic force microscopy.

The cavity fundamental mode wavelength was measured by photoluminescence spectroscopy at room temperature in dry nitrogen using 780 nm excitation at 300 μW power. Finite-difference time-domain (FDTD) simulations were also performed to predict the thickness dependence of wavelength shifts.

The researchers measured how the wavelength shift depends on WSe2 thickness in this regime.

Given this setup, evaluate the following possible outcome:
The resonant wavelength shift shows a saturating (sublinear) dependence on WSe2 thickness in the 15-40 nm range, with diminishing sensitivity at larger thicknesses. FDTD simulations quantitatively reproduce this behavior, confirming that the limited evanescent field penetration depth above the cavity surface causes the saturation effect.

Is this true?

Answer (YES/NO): NO